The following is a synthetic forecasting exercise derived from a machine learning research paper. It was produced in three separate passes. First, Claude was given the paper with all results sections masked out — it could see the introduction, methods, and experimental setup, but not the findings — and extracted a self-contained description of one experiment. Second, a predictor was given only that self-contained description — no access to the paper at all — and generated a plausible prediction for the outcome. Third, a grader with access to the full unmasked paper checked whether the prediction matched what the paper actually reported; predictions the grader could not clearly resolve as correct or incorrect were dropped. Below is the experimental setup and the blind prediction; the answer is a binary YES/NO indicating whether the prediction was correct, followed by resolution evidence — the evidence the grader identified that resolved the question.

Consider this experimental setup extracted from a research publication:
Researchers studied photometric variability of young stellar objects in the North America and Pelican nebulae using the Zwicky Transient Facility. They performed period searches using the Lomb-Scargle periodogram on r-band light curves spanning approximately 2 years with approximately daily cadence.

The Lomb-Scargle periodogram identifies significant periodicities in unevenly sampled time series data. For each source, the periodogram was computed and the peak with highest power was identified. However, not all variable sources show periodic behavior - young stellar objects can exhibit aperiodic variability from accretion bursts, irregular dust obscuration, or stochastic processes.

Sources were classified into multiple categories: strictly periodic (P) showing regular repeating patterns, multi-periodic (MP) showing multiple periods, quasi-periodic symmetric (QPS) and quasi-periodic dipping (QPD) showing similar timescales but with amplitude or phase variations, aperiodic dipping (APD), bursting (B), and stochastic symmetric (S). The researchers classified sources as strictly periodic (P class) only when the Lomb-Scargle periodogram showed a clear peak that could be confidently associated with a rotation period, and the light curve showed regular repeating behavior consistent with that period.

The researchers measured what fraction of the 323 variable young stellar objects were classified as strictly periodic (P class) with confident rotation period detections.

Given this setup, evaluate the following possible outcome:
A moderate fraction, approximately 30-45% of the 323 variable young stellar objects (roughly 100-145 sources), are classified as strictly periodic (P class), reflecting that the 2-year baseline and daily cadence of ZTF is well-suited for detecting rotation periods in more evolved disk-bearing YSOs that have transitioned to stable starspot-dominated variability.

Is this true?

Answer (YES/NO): NO